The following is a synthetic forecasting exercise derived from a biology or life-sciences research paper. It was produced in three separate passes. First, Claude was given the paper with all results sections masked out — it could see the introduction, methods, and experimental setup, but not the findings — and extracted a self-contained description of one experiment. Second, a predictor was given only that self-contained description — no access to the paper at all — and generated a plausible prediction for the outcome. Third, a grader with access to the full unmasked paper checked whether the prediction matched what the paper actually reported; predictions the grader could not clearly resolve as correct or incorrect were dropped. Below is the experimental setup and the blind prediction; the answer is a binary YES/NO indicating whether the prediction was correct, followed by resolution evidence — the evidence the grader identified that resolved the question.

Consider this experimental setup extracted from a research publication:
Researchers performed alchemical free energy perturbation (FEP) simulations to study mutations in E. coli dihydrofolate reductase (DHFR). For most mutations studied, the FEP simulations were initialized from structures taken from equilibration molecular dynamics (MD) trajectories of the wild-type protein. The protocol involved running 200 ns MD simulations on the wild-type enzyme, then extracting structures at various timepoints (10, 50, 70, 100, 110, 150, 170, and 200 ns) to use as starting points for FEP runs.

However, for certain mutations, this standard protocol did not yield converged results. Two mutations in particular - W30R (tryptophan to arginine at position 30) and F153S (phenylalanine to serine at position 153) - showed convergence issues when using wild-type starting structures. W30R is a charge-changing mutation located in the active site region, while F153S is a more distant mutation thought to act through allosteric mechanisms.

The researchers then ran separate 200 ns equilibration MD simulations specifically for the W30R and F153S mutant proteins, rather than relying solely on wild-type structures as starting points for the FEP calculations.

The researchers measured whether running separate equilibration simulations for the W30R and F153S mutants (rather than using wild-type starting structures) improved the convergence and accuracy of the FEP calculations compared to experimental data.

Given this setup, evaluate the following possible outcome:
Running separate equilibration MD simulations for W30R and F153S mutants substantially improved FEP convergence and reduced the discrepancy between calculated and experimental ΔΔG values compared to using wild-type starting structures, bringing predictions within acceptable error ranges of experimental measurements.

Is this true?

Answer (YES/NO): NO